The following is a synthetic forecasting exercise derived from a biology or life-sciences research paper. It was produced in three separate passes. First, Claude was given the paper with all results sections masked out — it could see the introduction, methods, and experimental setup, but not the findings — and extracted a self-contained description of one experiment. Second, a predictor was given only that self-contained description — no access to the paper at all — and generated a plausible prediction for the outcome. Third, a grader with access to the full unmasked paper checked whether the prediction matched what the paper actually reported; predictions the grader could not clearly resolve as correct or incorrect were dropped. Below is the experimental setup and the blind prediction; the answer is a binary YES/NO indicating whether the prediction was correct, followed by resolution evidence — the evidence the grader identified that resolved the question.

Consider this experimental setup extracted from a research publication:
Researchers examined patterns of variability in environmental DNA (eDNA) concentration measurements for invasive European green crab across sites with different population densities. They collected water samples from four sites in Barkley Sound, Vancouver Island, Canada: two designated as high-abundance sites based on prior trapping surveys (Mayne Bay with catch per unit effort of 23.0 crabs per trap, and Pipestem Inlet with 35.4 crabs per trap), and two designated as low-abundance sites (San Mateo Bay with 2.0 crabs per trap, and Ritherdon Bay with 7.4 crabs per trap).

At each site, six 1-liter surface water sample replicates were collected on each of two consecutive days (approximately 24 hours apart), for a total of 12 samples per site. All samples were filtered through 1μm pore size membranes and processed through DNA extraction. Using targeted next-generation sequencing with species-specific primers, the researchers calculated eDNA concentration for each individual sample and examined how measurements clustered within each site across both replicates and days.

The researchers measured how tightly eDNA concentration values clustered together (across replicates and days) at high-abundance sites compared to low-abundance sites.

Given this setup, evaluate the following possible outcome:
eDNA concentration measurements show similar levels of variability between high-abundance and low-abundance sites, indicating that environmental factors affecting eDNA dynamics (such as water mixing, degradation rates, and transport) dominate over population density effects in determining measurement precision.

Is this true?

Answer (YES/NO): NO